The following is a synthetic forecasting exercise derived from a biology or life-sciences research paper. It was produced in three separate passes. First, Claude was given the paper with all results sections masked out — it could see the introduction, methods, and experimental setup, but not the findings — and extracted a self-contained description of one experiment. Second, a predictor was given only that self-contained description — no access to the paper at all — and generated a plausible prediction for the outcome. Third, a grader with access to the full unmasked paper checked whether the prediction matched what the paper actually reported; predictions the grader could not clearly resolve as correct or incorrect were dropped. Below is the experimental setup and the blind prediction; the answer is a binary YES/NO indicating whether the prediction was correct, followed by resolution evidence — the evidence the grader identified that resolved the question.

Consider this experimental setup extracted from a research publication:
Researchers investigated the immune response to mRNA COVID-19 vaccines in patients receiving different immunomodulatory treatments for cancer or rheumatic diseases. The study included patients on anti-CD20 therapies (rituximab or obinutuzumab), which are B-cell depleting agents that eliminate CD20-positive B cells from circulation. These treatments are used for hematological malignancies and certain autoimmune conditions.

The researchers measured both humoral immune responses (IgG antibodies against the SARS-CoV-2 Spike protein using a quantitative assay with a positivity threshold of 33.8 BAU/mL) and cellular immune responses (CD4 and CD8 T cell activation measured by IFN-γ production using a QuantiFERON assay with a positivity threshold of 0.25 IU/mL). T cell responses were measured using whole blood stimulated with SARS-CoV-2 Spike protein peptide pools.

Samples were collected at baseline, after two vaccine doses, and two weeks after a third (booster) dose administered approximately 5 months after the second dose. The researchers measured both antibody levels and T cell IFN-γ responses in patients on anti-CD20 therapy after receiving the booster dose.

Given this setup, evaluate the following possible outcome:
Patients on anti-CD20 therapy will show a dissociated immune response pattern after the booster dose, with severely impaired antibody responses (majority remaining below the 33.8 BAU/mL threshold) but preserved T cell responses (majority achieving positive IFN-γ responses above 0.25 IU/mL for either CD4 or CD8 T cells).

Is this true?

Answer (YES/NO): NO